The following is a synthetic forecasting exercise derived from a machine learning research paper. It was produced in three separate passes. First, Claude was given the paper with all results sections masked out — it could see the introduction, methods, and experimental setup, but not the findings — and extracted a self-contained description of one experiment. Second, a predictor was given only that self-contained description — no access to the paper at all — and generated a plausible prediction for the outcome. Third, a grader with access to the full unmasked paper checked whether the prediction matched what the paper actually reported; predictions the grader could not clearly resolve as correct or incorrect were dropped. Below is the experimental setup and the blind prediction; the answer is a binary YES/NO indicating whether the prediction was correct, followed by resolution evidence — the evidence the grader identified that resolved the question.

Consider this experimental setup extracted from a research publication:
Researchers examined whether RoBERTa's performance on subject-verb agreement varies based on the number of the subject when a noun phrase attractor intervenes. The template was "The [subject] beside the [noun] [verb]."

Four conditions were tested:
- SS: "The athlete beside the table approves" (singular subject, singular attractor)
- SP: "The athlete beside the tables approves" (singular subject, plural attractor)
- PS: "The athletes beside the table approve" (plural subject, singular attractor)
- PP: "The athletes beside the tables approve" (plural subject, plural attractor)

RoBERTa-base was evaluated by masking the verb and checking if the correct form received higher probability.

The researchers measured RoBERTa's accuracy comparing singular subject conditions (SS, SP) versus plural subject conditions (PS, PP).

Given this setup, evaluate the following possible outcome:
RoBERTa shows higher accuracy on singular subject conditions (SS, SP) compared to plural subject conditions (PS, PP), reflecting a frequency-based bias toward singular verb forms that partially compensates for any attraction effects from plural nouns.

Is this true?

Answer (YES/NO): NO